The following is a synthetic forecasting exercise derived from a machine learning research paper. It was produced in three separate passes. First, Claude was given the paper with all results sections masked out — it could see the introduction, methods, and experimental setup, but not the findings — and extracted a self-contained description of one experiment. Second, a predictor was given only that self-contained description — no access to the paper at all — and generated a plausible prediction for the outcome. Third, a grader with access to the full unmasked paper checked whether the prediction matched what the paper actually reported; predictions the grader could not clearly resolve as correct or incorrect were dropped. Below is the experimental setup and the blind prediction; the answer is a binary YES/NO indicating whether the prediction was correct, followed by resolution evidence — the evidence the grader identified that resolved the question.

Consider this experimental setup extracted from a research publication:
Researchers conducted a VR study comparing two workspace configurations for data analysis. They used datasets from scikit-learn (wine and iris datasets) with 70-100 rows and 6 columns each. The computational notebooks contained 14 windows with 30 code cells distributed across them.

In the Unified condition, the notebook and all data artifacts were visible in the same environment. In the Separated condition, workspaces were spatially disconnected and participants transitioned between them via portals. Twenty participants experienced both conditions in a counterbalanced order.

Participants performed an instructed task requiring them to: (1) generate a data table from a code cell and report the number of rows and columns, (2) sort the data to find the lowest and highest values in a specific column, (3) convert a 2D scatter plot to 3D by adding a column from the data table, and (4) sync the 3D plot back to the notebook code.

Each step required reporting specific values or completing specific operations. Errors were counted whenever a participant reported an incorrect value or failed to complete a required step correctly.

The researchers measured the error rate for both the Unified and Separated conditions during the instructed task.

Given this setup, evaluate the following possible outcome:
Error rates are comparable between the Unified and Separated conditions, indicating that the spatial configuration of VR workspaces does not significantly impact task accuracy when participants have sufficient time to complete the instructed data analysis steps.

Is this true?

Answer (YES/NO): YES